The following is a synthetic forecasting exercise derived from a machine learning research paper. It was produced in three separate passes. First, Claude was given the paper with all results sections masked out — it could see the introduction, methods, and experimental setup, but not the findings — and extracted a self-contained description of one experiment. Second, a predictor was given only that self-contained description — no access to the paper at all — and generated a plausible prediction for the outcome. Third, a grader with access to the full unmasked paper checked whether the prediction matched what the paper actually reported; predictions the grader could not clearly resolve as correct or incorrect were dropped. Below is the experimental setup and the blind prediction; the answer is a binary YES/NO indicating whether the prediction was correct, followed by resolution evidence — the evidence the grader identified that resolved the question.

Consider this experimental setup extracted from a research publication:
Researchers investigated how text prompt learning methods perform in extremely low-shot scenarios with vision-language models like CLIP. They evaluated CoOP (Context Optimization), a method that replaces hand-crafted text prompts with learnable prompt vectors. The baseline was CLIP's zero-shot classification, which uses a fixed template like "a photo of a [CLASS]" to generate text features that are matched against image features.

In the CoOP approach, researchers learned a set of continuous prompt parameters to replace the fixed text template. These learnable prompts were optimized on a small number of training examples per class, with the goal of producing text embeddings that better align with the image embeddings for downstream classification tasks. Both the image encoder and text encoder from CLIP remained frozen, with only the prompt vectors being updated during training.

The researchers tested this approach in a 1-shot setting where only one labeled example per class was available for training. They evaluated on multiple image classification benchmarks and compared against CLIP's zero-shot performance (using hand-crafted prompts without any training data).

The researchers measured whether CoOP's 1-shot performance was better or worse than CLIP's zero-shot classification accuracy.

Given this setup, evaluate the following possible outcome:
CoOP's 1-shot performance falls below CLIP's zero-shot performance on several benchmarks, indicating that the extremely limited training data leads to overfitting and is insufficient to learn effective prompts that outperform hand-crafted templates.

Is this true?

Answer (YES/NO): YES